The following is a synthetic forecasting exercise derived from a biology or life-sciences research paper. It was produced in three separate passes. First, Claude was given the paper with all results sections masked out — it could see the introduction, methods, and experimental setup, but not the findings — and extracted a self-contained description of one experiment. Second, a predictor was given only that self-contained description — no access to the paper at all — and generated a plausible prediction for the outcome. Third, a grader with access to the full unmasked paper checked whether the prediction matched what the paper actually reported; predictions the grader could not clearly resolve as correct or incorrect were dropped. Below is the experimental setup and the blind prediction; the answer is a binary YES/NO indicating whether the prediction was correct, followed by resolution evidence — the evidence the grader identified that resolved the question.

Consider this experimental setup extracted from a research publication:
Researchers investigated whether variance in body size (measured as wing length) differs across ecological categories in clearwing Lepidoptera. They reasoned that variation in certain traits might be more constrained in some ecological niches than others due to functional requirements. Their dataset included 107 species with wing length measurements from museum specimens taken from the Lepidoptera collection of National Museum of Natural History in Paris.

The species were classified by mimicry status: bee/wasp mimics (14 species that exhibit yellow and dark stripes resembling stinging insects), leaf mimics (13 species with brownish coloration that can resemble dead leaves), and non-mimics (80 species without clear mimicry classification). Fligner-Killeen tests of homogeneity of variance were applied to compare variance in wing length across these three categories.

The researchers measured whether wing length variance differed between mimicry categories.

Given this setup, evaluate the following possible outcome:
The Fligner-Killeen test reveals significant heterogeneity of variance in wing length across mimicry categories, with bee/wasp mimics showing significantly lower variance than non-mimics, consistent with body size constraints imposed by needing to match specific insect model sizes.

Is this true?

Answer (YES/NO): YES